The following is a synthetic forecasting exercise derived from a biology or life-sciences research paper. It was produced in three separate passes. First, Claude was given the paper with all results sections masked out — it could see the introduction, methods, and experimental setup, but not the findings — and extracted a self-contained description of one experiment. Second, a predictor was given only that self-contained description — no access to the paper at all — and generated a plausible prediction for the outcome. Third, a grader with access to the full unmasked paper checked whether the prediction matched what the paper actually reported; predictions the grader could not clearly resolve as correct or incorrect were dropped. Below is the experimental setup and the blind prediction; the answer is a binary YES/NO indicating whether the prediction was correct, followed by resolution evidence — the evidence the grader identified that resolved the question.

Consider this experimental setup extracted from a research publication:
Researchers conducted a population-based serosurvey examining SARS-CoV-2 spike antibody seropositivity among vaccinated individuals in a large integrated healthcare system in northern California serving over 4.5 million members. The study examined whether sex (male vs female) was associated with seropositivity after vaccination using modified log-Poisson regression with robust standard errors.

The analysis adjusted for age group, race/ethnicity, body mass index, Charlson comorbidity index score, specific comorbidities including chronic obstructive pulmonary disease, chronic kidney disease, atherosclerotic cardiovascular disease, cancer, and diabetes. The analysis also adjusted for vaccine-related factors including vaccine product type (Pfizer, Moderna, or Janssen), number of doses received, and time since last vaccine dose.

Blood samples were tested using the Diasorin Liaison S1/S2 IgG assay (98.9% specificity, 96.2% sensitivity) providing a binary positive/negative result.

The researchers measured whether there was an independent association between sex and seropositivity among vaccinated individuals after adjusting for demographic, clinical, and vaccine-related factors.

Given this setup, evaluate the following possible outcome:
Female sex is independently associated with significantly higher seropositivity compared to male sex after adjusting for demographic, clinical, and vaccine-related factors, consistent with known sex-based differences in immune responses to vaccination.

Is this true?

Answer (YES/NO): NO